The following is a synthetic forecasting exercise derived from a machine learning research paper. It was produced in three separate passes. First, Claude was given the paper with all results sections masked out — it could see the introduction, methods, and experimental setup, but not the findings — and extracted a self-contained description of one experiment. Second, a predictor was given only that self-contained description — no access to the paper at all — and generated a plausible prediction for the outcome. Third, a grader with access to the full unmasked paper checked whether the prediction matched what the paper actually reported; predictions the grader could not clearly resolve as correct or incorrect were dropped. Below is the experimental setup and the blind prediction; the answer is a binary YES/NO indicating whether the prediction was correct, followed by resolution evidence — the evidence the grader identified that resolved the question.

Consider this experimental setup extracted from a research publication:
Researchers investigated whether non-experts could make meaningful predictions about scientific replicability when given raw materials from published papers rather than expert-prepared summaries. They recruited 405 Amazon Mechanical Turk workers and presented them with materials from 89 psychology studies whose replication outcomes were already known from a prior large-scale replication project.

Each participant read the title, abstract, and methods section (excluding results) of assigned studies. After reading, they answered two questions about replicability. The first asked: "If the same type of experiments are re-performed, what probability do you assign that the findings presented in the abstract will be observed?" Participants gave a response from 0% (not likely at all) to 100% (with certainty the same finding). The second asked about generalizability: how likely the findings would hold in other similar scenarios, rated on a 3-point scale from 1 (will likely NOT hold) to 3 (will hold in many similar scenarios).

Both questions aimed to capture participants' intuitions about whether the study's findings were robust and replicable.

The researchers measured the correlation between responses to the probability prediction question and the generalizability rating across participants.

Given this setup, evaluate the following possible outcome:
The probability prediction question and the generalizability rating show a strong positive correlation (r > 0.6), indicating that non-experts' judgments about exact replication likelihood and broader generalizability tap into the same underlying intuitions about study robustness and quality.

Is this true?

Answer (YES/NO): YES